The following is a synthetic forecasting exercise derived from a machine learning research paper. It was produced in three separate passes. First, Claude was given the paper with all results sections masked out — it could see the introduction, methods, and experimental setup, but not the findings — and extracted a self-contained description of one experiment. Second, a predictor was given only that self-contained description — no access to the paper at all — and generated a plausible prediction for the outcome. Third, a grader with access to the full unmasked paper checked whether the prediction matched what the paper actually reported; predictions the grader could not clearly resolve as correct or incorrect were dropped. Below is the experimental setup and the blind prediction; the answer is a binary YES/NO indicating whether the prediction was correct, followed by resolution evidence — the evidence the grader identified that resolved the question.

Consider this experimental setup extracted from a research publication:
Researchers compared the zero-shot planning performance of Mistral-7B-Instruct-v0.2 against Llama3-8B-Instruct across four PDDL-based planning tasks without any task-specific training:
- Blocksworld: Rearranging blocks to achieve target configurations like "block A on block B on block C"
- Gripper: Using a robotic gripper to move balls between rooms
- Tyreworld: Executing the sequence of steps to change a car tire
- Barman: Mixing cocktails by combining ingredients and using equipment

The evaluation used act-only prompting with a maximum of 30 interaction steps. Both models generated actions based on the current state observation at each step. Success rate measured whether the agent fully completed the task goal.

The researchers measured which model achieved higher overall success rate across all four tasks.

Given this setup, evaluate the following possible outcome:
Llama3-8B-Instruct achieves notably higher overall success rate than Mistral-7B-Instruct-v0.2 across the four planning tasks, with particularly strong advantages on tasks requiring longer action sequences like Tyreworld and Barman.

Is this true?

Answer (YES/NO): NO